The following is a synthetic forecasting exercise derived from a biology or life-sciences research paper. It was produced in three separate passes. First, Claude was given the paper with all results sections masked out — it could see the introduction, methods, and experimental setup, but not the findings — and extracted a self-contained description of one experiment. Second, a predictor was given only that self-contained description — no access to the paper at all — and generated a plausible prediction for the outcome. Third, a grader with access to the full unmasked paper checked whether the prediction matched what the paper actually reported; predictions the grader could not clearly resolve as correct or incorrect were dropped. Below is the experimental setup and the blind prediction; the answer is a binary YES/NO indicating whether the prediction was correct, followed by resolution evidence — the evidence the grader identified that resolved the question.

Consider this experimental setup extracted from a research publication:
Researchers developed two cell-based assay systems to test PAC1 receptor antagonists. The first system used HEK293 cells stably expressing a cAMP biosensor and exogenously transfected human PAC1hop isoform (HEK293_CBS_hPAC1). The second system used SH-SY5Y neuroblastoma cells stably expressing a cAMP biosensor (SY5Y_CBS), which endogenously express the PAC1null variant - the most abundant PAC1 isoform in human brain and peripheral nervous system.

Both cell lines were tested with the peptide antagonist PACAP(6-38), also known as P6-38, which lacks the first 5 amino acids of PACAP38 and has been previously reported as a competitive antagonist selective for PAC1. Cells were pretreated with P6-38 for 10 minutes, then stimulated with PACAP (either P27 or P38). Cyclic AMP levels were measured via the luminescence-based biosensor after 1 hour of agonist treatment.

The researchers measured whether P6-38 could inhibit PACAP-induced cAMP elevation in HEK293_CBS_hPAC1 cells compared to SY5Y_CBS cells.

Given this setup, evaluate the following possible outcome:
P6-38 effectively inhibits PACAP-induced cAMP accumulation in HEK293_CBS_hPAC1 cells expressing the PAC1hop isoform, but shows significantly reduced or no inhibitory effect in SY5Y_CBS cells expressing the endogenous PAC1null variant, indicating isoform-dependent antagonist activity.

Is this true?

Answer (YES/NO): NO